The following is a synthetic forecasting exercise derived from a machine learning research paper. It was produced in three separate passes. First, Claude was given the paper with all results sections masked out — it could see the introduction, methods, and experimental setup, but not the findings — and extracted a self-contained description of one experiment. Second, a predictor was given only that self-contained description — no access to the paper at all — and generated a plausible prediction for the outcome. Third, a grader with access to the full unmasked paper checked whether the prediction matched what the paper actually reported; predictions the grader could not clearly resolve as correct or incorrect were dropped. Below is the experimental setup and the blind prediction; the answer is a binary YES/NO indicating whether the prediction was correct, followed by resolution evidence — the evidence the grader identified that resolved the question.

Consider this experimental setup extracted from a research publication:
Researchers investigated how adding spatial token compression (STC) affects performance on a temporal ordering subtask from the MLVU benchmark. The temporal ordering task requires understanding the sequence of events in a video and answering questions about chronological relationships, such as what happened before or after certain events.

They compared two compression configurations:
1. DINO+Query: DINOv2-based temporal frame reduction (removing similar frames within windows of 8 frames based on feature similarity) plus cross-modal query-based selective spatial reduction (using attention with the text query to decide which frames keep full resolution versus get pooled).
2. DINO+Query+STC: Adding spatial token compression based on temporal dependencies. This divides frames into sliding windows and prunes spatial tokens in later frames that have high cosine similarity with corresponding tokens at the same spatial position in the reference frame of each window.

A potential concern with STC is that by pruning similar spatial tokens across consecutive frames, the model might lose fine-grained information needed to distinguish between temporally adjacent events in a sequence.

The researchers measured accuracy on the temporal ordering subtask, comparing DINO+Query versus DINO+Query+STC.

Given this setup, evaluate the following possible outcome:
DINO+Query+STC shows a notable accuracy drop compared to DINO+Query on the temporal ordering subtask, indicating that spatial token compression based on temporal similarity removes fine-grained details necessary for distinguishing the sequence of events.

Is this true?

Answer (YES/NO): NO